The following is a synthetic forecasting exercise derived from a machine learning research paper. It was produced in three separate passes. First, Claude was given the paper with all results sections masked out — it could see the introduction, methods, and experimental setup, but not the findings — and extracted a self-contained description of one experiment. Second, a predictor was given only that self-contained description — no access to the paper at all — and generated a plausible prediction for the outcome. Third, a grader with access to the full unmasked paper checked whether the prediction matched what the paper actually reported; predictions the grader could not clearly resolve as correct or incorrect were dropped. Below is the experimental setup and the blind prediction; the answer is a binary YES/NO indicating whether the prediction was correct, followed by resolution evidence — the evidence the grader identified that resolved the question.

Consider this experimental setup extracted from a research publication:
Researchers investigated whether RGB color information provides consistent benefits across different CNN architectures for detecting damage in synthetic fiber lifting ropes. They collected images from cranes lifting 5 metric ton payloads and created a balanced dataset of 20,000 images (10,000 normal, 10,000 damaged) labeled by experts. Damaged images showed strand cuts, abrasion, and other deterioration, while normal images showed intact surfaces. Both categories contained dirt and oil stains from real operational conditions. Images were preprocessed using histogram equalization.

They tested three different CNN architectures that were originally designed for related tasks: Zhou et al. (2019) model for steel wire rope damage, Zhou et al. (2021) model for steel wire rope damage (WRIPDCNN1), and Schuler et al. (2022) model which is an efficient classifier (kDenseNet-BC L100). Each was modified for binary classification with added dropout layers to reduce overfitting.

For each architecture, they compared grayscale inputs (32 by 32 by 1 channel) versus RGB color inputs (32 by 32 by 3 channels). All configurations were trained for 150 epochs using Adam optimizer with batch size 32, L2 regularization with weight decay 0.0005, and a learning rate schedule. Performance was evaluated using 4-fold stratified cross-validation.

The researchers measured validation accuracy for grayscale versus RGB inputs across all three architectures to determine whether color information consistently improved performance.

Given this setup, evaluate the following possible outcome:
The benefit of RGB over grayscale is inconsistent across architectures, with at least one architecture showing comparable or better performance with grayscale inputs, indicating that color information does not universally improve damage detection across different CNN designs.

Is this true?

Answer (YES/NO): NO